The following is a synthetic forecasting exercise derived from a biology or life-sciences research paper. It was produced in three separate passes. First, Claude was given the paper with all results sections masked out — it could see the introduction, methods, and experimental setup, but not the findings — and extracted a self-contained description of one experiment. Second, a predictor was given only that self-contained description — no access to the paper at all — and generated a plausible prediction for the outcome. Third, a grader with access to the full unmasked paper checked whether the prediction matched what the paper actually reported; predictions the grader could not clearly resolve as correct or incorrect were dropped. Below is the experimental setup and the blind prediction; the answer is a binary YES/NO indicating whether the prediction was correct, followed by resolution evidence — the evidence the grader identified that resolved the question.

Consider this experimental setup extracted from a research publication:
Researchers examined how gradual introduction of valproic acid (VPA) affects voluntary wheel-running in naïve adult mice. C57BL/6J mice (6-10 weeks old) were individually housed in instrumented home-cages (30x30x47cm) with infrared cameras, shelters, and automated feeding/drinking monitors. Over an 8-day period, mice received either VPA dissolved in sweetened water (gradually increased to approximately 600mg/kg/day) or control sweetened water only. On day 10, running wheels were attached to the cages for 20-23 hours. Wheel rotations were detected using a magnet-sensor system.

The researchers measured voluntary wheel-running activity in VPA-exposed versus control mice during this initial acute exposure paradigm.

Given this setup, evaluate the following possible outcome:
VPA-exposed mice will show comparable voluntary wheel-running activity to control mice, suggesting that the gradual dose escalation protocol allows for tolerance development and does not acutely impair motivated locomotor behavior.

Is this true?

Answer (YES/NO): NO